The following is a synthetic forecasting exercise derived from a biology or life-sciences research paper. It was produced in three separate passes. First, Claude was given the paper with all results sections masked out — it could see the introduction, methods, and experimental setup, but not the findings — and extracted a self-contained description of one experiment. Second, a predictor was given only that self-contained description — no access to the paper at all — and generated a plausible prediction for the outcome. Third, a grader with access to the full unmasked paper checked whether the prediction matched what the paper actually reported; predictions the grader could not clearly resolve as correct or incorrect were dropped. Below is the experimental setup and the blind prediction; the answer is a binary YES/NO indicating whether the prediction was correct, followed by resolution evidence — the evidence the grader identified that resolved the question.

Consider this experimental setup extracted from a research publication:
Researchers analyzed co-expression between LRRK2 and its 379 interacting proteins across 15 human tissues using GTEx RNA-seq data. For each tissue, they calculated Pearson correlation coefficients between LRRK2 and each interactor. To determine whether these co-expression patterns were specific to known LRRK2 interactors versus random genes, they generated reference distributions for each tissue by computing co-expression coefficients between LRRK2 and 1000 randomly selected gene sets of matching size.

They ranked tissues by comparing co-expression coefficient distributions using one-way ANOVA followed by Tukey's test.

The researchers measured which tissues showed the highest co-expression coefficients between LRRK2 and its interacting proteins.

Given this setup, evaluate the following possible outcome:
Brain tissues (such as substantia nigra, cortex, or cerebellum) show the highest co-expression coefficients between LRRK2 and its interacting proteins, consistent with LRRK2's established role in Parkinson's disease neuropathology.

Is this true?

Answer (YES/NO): NO